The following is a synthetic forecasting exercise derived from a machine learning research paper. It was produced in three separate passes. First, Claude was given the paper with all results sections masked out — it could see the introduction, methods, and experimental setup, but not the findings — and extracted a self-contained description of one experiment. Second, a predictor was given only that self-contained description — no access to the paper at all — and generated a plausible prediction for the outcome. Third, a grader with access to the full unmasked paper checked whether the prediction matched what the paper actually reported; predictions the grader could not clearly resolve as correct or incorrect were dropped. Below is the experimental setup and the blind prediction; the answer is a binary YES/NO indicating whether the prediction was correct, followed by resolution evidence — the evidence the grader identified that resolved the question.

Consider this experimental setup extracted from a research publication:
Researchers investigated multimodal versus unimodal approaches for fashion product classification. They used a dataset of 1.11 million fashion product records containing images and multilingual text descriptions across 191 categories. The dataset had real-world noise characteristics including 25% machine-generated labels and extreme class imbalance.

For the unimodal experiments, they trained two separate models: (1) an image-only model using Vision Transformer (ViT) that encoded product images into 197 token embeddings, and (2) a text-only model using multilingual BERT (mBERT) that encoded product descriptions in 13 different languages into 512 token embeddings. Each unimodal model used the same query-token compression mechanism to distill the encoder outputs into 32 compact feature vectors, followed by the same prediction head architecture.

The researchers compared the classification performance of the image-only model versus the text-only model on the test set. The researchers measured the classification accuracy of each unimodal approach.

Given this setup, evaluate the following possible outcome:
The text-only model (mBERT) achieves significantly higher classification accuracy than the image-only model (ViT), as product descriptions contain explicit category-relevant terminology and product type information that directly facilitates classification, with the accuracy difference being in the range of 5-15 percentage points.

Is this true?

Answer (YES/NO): NO